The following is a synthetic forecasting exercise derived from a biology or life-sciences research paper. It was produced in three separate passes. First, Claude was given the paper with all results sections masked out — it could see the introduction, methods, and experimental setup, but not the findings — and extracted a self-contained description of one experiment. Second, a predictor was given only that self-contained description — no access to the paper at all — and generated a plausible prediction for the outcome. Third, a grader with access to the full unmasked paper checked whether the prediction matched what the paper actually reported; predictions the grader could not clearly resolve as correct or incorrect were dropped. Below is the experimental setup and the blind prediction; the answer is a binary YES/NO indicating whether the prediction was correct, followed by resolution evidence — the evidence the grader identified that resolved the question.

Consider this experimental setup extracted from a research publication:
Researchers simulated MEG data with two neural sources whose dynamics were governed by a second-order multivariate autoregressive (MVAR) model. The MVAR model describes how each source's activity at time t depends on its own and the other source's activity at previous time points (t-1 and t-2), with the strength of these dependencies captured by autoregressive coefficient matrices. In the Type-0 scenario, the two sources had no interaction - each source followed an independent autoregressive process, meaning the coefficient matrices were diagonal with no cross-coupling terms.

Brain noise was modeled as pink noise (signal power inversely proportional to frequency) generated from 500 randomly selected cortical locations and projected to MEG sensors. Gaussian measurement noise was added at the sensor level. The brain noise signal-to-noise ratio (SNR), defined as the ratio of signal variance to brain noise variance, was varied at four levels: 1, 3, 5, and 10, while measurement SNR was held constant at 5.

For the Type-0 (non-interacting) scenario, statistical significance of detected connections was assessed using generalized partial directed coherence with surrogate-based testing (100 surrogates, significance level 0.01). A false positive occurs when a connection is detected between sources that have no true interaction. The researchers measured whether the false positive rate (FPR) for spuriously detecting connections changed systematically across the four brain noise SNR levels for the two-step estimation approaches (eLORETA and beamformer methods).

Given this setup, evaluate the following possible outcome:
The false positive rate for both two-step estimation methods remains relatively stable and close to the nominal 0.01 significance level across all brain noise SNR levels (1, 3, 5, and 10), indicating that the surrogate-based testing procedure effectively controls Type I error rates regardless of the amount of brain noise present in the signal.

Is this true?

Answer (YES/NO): NO